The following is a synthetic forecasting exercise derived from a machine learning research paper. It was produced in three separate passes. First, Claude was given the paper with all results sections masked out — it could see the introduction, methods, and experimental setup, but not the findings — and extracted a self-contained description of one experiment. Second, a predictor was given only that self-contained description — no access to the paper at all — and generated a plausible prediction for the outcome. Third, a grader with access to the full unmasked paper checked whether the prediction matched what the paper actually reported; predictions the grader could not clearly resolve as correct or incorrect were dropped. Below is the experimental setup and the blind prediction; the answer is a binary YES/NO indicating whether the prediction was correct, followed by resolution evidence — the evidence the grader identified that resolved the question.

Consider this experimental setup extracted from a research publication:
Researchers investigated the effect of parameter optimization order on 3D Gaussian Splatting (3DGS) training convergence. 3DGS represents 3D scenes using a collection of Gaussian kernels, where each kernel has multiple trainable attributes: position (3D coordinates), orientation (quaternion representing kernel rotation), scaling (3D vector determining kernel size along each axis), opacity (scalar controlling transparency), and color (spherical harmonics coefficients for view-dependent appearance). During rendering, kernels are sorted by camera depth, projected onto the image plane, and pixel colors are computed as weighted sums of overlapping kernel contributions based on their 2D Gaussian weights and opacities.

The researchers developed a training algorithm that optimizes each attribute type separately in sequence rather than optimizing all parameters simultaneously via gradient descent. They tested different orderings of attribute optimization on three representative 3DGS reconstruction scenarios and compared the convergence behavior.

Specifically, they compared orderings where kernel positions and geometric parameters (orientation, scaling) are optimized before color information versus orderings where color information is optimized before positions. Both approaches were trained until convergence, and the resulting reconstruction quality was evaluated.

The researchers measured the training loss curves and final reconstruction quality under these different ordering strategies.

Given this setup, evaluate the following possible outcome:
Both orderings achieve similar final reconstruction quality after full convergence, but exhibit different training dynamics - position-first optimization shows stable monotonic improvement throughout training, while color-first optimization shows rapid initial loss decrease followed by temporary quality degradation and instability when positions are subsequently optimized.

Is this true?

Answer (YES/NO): NO